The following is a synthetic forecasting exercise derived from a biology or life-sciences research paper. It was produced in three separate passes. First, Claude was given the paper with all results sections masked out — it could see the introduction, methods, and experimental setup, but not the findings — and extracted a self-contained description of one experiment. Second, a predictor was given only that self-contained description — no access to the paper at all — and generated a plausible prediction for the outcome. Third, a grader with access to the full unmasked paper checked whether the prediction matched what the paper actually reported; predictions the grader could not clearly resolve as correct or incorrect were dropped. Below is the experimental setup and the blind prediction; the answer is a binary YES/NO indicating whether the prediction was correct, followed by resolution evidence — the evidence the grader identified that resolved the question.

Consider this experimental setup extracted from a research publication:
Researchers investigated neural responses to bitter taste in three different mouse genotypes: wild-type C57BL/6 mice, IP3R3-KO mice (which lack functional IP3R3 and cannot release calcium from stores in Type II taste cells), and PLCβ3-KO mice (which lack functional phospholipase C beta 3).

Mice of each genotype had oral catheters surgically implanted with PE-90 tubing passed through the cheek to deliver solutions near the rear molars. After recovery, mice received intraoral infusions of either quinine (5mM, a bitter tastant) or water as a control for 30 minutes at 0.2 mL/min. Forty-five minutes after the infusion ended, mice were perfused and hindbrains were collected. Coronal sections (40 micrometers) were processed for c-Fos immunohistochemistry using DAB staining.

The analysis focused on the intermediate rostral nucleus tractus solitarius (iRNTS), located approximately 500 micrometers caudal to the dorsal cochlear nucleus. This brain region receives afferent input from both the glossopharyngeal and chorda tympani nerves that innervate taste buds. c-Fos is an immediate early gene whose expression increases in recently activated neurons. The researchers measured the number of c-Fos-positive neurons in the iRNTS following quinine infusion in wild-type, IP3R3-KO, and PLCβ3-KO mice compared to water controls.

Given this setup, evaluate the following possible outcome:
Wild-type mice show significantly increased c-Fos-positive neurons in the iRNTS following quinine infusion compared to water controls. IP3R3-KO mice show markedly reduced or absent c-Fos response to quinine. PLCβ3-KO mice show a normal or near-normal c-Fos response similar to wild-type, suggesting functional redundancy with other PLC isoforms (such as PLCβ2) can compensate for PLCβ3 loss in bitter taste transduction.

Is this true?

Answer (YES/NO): NO